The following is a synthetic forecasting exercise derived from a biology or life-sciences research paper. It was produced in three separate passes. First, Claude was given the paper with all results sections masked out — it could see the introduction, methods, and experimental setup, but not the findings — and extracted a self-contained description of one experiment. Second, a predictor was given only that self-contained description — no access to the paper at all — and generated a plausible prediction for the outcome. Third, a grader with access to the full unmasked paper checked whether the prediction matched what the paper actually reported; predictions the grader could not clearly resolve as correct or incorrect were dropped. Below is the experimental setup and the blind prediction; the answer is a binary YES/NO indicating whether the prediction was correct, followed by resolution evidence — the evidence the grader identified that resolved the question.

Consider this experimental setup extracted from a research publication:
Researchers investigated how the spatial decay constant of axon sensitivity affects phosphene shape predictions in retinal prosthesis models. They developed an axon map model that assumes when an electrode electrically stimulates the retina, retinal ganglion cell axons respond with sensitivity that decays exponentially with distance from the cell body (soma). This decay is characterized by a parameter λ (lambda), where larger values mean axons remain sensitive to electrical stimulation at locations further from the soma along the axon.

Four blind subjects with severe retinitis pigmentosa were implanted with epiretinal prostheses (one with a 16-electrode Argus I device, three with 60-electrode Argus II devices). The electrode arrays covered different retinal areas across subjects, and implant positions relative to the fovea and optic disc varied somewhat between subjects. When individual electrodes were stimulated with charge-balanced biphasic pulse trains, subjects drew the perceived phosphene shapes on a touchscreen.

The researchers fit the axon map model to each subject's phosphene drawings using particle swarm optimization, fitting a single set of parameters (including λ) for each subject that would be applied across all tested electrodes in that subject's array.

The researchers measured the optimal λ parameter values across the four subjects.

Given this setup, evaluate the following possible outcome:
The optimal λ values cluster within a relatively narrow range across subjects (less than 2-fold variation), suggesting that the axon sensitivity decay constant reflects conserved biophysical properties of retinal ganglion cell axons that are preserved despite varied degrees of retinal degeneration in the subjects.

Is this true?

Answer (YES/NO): NO